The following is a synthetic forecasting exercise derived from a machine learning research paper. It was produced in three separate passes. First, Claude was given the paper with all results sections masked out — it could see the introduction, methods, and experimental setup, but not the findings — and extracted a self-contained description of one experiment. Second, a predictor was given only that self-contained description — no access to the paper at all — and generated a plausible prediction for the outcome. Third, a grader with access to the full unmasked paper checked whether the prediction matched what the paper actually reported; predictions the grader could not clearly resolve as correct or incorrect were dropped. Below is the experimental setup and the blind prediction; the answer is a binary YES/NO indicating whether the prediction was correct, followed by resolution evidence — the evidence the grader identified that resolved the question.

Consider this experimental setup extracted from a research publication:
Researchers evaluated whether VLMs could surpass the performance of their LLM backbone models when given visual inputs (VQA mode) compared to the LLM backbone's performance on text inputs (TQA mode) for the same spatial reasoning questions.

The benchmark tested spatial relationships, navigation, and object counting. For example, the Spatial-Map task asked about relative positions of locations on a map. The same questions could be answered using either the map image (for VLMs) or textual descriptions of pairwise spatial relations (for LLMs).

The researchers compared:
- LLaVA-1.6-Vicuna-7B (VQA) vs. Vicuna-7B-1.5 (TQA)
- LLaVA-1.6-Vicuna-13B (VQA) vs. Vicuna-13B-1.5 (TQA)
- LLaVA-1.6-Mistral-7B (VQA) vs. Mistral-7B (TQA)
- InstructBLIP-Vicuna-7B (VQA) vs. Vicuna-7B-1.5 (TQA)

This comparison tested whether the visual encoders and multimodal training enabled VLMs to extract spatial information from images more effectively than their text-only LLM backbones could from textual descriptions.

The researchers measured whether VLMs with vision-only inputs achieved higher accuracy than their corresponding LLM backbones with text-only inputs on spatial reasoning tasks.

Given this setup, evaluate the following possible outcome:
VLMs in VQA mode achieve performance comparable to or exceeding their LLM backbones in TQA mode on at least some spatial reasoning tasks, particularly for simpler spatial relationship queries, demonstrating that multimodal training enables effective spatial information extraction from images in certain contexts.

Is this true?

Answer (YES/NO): NO